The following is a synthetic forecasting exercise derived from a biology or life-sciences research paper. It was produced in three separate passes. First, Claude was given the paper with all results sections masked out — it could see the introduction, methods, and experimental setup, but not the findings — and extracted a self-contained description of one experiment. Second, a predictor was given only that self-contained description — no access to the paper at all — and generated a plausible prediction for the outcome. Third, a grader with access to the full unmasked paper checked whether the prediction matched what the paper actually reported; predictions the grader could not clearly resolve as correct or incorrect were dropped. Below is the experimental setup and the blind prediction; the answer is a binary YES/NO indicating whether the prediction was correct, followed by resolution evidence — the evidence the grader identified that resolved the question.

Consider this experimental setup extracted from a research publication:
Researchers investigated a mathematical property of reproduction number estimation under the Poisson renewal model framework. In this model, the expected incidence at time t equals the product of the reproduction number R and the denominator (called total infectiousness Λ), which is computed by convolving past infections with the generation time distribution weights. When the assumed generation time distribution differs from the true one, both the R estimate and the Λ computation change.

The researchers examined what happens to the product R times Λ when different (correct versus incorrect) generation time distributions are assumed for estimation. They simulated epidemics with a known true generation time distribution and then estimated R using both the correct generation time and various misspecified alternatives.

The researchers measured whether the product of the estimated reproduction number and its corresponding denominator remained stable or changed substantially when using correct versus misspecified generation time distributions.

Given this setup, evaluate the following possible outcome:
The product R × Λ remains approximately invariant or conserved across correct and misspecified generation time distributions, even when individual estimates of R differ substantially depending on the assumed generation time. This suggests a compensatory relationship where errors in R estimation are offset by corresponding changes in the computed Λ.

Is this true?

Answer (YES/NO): YES